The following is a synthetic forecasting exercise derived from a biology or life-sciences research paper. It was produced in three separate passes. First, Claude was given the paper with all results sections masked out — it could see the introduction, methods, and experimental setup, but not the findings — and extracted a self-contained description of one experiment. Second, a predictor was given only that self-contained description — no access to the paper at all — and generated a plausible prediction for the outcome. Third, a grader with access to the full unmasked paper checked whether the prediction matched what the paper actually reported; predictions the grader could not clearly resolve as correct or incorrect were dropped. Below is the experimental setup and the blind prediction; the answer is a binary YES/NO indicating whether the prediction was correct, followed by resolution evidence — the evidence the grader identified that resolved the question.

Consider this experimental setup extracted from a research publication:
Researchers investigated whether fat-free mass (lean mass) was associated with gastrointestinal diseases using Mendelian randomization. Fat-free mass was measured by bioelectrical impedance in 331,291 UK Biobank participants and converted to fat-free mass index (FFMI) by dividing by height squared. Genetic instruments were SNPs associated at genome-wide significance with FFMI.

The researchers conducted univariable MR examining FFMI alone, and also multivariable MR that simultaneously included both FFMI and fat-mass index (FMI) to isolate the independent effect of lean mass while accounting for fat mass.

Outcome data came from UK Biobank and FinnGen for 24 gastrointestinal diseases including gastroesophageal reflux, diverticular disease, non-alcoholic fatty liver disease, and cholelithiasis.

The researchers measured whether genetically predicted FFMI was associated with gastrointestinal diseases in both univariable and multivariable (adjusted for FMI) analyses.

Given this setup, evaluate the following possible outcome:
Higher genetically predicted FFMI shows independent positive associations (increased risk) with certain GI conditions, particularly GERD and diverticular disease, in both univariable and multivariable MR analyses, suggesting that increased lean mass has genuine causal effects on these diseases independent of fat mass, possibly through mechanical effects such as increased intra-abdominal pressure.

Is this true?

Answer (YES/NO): NO